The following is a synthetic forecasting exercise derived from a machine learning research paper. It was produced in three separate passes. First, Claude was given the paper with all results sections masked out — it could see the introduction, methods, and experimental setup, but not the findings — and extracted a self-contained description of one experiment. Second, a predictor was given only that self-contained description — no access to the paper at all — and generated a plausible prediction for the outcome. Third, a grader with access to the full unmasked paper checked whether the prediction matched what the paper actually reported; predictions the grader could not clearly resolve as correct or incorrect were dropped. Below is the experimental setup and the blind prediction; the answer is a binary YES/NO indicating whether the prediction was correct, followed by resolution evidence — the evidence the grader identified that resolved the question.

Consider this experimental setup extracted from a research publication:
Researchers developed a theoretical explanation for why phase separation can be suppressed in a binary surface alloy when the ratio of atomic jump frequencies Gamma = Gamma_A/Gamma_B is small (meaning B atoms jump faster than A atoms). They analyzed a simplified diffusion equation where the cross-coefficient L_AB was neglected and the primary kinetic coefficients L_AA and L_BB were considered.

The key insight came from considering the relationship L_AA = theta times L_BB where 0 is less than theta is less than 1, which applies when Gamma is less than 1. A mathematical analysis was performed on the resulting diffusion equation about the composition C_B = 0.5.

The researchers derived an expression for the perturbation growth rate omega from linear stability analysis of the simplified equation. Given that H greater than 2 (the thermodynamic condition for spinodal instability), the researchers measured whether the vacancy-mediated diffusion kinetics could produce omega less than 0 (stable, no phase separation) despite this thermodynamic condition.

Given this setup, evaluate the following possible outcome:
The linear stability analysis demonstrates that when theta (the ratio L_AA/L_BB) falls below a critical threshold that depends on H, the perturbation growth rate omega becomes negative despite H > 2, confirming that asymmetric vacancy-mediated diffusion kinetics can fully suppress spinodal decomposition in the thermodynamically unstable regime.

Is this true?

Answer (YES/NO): NO